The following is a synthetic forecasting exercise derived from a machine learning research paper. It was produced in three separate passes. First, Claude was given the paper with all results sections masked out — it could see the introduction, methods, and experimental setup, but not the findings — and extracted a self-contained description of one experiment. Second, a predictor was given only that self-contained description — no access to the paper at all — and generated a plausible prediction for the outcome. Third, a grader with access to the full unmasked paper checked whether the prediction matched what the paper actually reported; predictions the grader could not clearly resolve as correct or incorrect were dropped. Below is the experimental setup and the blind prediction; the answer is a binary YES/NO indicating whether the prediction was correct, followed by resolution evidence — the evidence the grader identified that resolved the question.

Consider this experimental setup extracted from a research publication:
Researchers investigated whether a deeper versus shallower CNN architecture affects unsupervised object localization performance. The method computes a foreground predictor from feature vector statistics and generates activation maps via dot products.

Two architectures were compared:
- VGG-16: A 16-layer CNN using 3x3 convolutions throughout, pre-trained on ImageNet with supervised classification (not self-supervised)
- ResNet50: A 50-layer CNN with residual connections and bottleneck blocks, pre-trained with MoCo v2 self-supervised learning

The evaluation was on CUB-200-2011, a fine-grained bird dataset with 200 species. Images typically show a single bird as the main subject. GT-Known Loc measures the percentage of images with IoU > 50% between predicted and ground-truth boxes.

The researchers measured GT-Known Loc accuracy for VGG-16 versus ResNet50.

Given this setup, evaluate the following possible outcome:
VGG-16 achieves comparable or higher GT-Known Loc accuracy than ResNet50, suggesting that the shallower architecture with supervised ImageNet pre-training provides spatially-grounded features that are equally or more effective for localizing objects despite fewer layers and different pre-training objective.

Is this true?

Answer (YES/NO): YES